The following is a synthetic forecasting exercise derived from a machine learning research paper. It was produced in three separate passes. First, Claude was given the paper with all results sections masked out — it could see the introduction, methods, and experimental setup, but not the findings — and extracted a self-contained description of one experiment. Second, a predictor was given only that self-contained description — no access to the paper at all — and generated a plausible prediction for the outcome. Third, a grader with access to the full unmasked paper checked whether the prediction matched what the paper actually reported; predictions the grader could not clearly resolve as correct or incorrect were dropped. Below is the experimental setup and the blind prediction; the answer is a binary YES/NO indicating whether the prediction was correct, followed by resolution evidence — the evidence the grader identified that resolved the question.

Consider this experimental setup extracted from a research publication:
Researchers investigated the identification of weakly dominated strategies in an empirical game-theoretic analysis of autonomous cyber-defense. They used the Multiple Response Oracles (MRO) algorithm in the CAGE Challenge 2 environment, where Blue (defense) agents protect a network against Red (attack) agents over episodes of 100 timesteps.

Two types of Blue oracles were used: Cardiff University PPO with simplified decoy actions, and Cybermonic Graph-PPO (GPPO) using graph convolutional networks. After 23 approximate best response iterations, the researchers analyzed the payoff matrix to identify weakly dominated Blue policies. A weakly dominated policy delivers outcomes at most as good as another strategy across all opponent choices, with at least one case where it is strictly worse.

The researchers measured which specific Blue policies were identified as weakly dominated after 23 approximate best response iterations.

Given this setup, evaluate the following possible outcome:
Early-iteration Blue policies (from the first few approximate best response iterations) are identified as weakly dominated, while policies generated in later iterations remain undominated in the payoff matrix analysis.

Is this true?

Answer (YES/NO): NO